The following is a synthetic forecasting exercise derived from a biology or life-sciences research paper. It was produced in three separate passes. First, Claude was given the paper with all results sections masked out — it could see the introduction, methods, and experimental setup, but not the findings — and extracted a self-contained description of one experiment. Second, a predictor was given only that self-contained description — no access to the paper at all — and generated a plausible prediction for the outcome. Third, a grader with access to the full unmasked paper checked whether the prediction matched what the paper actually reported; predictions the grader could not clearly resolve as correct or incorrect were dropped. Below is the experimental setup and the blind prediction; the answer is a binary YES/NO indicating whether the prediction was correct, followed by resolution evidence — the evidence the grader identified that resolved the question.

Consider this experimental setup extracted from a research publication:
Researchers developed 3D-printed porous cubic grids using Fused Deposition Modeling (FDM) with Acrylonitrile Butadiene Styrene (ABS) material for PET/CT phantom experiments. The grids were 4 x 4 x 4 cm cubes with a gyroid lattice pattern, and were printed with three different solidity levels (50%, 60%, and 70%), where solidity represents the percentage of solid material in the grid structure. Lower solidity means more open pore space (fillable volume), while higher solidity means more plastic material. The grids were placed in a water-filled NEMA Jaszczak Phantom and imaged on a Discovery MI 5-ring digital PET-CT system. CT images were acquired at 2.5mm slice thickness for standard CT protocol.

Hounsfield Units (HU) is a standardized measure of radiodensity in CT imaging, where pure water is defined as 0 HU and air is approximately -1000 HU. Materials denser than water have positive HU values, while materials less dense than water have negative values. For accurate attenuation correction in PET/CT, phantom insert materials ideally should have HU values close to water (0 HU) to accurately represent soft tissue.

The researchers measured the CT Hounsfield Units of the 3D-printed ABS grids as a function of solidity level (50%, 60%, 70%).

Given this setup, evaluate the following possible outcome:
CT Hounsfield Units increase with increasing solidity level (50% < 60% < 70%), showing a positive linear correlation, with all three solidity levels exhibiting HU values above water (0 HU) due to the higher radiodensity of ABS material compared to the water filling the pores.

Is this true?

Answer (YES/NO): NO